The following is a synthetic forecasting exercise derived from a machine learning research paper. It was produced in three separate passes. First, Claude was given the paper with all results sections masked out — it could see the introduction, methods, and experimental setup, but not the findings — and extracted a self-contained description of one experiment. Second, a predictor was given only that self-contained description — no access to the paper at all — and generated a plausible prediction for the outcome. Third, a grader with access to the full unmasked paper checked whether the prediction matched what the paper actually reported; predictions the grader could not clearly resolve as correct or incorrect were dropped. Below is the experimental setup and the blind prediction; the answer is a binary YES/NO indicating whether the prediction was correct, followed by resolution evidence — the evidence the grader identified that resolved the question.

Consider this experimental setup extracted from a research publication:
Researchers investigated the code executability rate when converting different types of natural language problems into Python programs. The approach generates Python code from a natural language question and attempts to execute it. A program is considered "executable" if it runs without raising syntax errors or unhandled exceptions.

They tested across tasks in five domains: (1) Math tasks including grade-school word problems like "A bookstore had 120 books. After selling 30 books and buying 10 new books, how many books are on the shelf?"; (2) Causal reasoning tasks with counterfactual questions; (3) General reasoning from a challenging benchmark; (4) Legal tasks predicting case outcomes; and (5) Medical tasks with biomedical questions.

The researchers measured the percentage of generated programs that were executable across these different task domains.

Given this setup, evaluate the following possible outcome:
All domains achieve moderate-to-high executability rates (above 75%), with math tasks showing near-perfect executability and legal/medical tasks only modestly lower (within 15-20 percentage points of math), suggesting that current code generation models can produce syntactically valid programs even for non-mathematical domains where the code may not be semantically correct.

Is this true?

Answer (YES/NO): YES